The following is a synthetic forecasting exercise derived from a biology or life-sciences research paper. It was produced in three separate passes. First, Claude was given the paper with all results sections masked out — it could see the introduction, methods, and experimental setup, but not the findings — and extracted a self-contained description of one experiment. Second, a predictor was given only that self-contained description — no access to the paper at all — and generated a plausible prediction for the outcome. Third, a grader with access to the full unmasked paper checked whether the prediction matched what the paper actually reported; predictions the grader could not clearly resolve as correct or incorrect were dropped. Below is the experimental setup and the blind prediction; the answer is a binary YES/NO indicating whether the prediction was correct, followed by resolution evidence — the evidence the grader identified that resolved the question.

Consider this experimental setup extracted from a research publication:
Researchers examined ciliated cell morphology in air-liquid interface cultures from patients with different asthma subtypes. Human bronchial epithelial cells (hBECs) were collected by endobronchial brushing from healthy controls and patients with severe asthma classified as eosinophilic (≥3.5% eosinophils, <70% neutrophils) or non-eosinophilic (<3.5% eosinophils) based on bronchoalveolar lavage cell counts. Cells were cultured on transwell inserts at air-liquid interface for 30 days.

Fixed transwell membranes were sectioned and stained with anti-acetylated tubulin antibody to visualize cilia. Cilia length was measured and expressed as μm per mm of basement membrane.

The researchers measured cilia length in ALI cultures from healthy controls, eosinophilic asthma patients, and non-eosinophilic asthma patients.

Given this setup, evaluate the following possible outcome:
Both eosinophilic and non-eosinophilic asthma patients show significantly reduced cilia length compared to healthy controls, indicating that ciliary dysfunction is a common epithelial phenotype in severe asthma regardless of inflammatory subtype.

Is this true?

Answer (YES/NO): NO